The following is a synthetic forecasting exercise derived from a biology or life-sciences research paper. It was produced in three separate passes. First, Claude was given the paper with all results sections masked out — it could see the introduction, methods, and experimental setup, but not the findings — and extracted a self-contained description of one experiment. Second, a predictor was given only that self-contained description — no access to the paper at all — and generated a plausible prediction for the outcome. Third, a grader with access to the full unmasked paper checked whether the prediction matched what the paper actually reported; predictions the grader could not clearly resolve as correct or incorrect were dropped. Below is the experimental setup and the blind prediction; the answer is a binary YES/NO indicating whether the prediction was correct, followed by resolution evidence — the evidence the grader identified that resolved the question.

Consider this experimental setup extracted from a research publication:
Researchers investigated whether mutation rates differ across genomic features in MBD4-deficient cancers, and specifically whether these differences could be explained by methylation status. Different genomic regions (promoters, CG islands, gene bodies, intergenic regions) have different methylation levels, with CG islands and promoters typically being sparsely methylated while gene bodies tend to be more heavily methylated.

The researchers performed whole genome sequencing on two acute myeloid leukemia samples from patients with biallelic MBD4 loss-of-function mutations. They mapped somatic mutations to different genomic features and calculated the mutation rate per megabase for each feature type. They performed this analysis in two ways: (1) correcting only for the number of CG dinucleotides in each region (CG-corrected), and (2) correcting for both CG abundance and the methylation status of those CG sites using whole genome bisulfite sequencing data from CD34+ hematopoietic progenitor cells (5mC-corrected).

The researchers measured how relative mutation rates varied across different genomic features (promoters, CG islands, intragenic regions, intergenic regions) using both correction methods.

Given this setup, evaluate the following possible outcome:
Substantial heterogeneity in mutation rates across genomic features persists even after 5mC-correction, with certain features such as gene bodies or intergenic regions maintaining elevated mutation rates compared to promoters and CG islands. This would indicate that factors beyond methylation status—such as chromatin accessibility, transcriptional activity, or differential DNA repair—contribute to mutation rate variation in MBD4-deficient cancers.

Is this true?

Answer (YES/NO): NO